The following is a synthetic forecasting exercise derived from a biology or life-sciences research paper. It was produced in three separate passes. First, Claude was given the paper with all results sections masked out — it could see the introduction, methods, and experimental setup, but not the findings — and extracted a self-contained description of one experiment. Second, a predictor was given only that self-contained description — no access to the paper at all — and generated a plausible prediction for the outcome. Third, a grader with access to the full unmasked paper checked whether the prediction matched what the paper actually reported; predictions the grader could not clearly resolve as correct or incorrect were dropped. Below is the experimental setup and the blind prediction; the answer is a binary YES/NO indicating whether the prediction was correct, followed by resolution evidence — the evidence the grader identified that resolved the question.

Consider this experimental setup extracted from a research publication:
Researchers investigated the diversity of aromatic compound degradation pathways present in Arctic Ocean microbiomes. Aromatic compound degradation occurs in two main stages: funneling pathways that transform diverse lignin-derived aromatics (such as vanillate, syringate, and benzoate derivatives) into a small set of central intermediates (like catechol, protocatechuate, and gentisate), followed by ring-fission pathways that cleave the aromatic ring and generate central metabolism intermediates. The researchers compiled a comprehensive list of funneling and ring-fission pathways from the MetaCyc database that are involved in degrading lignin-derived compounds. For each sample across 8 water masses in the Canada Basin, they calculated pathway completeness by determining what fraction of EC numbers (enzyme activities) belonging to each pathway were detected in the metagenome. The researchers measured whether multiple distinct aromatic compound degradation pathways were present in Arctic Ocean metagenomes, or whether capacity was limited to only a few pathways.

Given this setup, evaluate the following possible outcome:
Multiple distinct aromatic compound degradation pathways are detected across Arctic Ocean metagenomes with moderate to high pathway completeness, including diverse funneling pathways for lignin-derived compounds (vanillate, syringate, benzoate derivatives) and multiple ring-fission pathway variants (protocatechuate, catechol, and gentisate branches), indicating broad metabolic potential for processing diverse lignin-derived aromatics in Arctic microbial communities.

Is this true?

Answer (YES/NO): YES